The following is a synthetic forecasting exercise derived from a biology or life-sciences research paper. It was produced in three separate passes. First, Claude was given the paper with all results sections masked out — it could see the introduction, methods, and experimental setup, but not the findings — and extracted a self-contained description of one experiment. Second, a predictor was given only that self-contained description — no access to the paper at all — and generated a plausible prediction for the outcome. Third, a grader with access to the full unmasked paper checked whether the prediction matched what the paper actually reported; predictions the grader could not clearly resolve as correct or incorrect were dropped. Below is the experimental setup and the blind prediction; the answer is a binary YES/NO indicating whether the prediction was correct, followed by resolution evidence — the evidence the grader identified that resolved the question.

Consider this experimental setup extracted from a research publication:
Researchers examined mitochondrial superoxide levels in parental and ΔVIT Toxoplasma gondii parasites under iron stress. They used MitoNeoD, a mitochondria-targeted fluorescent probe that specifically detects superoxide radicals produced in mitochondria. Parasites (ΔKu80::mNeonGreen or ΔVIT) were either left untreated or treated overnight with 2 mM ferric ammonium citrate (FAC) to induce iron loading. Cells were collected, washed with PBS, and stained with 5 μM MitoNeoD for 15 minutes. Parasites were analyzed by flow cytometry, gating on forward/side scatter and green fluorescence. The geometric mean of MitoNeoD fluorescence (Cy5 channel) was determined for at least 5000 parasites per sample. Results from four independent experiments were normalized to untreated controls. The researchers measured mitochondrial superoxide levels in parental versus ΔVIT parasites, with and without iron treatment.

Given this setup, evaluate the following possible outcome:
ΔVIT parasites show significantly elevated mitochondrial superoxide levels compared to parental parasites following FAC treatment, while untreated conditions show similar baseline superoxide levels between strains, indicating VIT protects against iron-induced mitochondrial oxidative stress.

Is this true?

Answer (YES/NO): NO